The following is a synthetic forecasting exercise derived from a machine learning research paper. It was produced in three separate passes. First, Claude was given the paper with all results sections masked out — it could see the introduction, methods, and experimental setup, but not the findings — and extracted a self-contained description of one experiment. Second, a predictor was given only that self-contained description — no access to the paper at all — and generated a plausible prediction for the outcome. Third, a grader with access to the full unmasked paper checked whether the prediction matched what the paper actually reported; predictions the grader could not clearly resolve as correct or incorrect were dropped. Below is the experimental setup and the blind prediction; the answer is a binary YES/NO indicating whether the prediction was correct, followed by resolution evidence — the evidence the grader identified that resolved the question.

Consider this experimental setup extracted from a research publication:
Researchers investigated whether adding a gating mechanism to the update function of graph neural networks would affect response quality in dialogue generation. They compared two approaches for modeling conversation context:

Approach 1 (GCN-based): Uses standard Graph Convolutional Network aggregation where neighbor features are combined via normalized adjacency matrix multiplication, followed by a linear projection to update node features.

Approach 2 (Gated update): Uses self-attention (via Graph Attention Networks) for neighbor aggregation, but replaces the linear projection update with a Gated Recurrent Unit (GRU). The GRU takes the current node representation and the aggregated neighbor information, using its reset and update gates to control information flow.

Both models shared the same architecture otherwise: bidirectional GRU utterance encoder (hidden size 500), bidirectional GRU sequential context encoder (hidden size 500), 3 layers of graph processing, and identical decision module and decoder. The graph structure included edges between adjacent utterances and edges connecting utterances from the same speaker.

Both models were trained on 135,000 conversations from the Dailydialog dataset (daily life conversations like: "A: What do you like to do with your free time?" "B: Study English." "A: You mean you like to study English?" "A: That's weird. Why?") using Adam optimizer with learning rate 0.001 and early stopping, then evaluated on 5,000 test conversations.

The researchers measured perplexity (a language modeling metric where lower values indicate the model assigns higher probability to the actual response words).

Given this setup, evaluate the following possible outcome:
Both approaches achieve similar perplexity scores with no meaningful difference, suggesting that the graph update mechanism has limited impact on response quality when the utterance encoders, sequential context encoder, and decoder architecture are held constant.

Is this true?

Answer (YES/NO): NO